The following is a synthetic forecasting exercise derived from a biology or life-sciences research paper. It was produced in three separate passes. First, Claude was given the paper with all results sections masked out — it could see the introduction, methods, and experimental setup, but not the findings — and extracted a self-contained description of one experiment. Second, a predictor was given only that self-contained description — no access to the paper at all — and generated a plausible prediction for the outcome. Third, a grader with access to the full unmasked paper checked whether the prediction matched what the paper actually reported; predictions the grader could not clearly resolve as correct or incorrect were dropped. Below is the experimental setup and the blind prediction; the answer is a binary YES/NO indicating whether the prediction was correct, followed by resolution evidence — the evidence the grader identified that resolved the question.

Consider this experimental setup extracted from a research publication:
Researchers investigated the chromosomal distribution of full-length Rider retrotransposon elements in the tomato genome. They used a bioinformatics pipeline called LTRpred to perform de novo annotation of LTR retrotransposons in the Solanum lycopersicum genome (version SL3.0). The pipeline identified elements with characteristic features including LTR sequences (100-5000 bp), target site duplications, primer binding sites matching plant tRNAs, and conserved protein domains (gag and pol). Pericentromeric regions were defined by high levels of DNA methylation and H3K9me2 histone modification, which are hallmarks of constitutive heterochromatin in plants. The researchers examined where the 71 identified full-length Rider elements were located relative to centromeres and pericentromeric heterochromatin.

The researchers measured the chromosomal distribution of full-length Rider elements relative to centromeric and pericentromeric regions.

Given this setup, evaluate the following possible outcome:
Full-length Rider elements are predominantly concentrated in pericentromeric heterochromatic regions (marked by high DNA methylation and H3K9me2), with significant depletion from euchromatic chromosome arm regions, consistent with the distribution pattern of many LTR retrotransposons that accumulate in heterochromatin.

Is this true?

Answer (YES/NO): NO